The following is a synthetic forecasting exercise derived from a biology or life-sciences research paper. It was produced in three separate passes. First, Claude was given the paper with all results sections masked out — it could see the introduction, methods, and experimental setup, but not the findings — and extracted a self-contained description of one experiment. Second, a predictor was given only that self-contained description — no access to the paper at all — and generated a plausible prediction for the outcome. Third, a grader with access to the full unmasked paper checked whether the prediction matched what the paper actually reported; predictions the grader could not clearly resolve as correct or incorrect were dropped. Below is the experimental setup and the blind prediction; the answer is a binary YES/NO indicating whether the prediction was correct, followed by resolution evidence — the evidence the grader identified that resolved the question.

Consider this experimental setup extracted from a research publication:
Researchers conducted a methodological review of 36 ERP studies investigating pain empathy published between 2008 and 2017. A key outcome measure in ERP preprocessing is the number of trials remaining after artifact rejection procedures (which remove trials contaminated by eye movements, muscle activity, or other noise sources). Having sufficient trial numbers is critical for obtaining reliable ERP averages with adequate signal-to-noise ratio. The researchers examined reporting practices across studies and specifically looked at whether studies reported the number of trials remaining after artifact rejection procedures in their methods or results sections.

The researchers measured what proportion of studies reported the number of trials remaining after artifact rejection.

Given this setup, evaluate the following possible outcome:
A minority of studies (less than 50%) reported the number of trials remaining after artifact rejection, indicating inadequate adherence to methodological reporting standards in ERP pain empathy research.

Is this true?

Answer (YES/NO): YES